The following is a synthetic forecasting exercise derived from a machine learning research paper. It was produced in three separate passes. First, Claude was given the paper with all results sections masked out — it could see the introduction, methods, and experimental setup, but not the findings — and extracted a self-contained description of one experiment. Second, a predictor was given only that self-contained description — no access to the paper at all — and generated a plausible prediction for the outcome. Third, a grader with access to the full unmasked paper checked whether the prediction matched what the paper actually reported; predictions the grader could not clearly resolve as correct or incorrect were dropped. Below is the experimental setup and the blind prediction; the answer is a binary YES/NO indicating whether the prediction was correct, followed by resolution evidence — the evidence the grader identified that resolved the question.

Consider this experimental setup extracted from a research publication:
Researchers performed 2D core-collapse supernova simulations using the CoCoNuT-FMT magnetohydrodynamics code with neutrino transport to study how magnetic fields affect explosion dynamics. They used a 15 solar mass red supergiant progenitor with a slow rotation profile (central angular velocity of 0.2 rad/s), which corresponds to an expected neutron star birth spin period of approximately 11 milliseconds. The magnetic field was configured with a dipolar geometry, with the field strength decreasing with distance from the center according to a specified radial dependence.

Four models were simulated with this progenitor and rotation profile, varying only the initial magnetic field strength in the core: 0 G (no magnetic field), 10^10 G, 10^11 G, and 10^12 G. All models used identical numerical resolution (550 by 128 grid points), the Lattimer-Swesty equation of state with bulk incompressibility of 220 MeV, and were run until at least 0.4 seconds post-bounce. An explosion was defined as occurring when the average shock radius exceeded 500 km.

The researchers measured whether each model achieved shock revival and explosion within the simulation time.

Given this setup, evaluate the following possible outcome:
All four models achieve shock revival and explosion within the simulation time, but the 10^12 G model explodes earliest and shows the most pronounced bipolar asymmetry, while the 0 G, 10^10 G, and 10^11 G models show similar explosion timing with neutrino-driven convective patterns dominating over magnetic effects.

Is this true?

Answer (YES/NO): NO